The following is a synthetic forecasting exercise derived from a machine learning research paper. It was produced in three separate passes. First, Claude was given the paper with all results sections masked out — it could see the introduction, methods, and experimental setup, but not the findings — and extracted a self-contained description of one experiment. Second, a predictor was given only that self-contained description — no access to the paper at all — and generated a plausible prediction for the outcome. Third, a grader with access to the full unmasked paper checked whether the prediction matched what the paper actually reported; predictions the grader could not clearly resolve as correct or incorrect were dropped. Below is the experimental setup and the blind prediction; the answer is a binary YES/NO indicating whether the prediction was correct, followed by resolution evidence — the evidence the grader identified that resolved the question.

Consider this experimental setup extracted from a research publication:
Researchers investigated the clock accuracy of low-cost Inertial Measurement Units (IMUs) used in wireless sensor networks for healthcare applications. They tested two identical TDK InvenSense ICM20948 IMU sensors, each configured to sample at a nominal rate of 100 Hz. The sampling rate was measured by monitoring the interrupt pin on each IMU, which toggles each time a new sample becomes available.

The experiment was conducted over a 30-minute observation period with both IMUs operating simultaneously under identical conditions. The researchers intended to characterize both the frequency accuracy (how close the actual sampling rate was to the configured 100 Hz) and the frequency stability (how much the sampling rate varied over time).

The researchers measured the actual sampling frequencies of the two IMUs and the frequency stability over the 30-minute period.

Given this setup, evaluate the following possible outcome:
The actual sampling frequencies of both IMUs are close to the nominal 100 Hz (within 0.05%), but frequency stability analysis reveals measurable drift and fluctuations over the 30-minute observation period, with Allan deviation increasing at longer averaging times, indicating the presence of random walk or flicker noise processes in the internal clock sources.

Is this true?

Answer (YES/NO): NO